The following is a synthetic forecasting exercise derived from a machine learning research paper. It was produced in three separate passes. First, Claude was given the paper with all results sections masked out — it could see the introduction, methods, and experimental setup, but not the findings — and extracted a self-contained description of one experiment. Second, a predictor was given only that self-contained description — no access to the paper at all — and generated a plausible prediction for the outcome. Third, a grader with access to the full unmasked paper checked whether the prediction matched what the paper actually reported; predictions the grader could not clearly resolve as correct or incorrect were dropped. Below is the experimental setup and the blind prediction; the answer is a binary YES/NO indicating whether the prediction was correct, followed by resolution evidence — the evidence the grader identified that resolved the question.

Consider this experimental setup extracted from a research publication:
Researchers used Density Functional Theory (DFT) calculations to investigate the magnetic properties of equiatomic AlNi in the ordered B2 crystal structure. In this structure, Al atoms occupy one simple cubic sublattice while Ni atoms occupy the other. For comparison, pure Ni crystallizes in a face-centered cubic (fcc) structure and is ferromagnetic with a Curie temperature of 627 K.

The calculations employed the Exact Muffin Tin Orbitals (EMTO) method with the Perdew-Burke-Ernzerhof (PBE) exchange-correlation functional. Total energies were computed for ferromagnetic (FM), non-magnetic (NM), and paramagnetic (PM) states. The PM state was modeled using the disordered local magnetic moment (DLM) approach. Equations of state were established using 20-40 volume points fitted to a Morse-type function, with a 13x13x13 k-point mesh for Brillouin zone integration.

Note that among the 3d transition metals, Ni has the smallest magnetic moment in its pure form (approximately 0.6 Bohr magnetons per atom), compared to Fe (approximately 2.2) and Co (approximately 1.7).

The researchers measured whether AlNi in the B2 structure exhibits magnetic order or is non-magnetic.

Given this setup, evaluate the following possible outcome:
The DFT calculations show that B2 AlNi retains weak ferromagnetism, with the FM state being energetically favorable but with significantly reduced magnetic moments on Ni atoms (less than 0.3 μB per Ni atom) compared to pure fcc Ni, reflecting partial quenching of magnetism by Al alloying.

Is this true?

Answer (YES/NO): NO